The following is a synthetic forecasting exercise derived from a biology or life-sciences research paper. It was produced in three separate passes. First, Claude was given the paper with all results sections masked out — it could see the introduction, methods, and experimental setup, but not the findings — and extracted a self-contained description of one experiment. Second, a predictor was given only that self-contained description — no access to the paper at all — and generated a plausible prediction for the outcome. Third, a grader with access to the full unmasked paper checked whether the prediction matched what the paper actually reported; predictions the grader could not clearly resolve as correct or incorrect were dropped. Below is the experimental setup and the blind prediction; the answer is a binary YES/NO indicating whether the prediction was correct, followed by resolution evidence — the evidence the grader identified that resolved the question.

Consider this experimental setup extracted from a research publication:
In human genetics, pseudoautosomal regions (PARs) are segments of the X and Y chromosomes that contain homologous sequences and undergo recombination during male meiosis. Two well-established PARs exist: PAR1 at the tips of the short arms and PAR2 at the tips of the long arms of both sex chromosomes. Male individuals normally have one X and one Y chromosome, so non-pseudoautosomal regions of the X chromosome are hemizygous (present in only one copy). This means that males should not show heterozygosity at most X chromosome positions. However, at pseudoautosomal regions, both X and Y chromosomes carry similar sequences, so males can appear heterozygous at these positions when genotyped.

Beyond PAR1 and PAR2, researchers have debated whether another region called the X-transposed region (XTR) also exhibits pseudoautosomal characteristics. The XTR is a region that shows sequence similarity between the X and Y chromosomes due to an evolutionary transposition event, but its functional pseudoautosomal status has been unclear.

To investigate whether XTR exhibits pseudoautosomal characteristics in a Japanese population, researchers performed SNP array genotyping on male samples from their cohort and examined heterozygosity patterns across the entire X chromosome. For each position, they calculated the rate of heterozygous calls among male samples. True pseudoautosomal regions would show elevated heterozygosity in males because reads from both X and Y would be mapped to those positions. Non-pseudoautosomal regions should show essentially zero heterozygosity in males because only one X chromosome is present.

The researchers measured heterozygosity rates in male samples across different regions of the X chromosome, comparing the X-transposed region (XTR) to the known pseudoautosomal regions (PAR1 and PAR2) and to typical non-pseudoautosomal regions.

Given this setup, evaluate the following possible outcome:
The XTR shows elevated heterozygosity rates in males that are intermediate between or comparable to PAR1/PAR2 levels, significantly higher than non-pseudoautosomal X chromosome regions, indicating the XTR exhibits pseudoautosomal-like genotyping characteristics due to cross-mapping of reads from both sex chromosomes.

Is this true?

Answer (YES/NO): YES